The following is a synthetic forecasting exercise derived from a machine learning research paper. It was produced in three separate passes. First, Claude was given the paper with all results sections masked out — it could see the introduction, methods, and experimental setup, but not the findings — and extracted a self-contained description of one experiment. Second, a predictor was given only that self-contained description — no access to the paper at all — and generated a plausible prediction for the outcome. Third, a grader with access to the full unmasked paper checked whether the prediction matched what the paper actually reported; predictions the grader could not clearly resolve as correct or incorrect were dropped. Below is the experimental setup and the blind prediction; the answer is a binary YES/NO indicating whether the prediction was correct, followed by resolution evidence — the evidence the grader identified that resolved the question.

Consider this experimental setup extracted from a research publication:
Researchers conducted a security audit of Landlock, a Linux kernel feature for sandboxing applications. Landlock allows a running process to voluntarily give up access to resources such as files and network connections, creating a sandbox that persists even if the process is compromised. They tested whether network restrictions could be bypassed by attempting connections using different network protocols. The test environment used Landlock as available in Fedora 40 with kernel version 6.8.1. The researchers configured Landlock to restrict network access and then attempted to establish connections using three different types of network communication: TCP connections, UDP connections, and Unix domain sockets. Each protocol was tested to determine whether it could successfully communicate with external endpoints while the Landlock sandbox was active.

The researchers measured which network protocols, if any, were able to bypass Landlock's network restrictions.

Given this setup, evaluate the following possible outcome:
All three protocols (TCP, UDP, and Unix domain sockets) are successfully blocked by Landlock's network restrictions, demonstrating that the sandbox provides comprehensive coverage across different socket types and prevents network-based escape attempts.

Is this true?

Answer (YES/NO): NO